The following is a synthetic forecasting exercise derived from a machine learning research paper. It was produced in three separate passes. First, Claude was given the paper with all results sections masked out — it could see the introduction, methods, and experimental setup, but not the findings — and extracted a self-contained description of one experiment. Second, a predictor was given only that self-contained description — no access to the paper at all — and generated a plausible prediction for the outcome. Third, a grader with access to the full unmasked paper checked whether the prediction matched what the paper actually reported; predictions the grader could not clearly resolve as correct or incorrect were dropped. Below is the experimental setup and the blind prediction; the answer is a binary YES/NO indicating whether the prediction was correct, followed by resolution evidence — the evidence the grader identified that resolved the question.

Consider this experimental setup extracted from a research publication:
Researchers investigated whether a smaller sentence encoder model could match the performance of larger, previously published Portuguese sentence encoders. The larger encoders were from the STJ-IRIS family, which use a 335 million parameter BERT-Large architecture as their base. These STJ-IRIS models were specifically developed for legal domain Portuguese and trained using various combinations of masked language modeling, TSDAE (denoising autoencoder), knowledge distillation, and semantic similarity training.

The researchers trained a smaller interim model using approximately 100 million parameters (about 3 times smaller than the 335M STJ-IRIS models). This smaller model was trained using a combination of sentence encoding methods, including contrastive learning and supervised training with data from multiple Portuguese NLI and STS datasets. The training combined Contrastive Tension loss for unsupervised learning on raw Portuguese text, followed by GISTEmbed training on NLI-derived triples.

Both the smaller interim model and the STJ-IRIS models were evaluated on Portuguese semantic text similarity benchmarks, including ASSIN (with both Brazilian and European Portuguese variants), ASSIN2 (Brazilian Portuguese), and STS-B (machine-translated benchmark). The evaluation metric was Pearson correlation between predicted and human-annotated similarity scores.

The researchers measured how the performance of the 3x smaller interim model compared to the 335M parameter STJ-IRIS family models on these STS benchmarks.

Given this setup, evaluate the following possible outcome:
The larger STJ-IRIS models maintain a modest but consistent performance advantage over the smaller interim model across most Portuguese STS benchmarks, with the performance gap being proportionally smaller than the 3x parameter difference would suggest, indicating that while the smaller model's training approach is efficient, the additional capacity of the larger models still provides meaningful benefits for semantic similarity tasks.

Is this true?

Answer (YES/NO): NO